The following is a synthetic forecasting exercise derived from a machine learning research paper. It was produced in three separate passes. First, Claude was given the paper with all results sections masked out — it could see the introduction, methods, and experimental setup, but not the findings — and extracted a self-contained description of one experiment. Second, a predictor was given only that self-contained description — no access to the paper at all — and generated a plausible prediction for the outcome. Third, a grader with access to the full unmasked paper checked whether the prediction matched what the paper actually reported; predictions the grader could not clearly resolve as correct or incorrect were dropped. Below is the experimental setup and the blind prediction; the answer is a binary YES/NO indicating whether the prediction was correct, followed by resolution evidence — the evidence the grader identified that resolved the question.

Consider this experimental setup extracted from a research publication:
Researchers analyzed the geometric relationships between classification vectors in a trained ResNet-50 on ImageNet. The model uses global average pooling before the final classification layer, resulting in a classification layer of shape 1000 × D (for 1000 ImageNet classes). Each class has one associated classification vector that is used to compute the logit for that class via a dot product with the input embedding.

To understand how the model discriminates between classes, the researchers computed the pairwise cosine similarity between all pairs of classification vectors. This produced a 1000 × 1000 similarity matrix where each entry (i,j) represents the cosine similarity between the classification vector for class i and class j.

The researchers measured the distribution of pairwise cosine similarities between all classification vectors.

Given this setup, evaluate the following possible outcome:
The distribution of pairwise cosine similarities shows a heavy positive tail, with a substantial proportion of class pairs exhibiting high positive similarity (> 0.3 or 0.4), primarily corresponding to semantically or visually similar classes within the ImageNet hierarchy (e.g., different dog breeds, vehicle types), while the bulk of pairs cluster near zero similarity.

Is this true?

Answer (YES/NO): NO